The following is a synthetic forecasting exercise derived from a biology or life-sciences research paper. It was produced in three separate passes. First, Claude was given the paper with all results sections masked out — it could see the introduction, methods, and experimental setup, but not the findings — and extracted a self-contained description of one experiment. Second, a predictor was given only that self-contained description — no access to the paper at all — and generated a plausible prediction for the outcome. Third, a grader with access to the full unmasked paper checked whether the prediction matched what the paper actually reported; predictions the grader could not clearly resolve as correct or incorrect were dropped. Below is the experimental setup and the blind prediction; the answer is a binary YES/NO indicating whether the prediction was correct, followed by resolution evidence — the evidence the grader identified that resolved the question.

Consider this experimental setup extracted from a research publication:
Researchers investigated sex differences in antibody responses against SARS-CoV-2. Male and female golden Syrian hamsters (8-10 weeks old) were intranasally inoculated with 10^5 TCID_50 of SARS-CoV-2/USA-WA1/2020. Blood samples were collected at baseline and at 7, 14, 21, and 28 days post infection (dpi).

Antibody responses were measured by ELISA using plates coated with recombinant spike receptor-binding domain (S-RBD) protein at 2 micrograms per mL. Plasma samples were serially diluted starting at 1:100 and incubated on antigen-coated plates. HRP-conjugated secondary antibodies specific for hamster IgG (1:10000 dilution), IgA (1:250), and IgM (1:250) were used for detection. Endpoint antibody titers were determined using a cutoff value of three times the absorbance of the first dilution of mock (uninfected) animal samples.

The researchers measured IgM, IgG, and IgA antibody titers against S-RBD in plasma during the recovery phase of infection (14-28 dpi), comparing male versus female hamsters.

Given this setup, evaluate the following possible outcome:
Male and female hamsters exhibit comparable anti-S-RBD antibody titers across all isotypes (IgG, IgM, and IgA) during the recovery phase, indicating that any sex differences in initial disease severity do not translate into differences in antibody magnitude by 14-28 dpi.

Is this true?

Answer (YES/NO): NO